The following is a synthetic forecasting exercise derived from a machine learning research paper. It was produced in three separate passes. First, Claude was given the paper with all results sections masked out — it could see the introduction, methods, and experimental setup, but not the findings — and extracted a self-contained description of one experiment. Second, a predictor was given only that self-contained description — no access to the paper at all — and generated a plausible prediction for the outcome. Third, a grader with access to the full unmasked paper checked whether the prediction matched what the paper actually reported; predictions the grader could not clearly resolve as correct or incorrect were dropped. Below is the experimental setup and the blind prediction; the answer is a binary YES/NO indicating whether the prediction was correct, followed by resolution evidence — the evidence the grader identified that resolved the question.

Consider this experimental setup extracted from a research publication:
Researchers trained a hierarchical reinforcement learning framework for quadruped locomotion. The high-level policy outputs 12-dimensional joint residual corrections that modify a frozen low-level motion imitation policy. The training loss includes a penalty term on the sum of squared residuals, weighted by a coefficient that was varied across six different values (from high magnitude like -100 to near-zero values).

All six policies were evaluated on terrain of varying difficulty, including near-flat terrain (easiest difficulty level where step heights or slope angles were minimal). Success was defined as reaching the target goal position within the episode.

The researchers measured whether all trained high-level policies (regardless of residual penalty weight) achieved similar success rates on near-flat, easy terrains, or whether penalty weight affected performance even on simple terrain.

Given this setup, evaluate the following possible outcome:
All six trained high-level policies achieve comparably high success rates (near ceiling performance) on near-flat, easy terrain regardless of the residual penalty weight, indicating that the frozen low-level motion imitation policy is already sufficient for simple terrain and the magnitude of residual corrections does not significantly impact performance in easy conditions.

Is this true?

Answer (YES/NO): YES